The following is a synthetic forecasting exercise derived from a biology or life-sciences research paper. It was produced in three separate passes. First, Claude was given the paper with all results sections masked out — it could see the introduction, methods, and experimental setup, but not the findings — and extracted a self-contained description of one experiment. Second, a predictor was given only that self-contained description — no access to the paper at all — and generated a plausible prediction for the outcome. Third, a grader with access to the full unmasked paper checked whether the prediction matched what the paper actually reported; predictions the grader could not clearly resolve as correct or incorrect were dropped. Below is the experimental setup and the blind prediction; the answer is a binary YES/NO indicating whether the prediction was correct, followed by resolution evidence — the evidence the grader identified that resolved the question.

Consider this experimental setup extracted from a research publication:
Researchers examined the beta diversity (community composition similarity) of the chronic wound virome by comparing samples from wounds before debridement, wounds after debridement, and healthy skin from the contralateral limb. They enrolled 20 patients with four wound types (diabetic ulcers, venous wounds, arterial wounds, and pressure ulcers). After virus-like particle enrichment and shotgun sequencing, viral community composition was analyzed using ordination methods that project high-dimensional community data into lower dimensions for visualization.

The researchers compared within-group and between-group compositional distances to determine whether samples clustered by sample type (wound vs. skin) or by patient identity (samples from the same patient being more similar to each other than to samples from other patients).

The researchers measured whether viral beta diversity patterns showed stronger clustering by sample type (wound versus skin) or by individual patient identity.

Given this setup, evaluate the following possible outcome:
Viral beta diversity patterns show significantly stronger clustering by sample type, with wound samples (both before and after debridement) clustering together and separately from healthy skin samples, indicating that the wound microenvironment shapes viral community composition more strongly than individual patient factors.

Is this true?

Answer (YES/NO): YES